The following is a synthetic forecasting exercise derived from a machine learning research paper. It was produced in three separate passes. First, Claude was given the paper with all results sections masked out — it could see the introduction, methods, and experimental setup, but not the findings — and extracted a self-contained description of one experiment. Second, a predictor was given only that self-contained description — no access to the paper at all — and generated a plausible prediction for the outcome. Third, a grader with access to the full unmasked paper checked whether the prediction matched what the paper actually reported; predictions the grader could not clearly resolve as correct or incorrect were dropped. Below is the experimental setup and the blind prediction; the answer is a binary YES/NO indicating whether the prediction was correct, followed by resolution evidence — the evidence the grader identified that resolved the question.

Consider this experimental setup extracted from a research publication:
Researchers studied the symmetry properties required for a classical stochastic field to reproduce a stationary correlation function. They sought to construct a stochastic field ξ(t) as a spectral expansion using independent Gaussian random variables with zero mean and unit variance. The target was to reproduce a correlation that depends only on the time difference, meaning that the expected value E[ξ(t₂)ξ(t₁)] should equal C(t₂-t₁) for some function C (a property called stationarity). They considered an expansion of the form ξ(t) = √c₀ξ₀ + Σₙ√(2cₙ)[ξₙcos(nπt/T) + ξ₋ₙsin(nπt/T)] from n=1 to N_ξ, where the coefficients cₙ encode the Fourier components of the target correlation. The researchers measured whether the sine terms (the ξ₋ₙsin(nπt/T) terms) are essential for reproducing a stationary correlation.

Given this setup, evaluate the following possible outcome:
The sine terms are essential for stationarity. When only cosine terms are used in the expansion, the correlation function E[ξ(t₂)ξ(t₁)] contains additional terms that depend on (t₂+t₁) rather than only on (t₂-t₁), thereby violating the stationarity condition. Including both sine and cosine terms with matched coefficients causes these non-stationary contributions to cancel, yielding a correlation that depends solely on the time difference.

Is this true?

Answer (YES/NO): YES